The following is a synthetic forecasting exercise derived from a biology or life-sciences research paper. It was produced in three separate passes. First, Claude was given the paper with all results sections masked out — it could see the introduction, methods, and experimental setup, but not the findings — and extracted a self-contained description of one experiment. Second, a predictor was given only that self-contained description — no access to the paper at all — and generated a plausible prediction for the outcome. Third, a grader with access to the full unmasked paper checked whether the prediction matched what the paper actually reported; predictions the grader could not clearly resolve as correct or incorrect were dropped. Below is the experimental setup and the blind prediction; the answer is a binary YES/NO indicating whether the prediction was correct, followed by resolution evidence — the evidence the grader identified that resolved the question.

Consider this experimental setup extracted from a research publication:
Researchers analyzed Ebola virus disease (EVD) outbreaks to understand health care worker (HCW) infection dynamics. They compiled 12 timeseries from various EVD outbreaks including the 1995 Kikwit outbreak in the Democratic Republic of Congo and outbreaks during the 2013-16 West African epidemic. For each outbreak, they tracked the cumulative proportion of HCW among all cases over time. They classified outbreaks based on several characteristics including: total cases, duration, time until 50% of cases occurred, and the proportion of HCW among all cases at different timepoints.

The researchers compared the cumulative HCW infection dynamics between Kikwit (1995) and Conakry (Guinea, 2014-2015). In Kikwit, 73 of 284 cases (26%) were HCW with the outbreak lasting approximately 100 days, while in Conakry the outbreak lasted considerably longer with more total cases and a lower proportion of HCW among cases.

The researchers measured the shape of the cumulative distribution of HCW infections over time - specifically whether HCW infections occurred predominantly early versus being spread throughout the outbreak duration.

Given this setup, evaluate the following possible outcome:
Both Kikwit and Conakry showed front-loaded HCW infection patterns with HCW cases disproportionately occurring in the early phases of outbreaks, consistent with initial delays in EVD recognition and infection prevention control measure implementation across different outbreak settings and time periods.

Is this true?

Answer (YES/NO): NO